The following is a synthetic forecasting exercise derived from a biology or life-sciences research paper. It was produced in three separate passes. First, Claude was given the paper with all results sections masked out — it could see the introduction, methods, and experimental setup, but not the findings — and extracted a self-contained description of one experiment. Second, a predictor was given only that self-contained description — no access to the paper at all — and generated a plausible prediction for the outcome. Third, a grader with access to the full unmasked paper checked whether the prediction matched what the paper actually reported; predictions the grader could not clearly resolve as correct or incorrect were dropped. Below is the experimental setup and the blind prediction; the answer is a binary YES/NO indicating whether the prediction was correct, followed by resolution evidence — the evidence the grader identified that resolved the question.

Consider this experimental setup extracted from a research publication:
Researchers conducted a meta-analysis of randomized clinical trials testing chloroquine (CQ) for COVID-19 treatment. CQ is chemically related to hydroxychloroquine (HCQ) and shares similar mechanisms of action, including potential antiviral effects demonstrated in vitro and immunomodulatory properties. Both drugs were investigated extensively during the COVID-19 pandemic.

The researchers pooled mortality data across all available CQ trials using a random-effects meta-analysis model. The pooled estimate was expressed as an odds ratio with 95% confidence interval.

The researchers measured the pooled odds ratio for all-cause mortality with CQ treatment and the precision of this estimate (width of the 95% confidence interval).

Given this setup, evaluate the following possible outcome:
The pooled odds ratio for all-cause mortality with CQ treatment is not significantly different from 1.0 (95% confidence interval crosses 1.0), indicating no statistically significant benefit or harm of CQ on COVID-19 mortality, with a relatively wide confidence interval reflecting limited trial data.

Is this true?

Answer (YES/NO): YES